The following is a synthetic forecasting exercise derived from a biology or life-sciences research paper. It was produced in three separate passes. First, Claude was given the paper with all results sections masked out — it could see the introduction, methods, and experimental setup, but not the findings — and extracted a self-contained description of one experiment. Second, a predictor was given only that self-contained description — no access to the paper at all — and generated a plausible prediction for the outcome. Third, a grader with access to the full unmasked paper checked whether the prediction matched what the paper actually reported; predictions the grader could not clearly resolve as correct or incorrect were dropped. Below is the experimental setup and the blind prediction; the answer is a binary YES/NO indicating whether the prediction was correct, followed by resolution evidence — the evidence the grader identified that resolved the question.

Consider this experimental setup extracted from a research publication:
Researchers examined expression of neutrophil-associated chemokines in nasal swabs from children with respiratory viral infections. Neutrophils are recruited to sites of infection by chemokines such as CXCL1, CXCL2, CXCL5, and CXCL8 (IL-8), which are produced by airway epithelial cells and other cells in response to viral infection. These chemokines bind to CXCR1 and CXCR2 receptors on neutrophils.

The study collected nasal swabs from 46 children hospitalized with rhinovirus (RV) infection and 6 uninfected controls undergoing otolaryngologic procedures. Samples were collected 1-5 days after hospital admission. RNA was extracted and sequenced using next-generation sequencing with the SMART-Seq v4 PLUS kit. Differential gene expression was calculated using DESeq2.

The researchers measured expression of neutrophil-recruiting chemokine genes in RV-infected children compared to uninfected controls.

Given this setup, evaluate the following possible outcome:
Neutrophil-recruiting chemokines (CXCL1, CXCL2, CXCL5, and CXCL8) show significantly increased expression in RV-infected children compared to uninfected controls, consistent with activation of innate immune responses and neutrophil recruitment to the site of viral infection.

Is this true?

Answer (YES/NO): YES